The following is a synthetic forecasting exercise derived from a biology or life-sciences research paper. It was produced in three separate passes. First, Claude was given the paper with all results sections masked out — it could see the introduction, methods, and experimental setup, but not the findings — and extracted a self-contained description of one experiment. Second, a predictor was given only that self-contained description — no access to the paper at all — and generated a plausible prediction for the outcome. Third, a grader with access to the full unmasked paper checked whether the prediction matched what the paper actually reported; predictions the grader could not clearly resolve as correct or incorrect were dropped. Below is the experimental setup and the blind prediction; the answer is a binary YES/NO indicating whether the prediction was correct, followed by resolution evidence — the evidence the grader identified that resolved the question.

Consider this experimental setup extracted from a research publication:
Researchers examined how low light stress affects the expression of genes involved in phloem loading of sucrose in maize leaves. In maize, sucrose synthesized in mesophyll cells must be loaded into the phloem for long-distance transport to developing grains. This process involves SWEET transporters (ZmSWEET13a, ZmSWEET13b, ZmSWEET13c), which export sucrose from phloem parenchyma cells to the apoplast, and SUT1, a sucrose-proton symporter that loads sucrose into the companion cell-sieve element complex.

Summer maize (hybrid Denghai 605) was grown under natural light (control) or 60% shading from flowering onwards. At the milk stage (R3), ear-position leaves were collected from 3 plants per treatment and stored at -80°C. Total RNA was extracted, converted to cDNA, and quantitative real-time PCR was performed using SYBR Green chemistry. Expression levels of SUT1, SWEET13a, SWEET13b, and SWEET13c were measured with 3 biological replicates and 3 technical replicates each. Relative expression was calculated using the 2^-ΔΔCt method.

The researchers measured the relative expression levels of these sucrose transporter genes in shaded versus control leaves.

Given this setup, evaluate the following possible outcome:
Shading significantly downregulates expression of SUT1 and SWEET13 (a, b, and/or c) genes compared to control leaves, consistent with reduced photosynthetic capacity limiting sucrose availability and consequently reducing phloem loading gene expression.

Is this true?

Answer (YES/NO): NO